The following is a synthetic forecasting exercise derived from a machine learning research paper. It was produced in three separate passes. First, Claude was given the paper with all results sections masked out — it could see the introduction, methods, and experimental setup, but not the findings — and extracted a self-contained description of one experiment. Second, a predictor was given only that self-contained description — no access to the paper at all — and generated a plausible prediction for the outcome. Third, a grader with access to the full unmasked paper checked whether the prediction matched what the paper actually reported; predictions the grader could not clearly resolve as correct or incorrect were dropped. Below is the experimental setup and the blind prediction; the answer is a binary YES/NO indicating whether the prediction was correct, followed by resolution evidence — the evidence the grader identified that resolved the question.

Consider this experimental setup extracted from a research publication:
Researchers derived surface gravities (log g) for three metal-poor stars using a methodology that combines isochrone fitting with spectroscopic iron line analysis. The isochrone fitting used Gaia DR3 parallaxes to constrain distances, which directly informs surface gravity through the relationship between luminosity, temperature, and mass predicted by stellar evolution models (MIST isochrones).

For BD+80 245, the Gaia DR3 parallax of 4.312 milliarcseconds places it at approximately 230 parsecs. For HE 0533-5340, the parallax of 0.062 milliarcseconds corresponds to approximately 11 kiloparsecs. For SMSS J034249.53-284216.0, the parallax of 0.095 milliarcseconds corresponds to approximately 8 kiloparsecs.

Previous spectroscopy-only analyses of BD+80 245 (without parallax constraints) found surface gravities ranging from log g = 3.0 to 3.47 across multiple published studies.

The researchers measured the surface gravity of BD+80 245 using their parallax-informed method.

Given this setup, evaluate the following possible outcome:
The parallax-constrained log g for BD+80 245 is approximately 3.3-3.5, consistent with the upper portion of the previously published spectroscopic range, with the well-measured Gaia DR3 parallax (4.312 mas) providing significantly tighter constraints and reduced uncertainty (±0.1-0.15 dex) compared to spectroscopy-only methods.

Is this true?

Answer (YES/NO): NO